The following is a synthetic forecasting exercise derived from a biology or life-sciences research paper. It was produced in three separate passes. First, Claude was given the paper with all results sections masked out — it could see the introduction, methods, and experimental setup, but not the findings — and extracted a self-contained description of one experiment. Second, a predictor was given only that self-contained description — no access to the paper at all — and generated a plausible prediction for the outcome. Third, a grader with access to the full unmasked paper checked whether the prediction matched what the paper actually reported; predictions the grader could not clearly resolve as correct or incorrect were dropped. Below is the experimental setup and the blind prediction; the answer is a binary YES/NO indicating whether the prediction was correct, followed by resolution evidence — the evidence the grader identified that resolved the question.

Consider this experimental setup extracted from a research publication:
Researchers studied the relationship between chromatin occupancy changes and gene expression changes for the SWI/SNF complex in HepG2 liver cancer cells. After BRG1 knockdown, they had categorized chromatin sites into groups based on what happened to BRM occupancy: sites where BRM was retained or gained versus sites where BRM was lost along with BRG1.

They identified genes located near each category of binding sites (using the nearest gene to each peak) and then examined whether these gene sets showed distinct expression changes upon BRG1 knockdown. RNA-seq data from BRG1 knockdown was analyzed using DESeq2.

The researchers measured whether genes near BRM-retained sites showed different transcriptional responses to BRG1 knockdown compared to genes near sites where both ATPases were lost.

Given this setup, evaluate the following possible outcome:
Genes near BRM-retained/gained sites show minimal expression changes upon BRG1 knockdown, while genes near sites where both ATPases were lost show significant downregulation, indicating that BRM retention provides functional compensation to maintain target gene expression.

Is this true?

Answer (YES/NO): NO